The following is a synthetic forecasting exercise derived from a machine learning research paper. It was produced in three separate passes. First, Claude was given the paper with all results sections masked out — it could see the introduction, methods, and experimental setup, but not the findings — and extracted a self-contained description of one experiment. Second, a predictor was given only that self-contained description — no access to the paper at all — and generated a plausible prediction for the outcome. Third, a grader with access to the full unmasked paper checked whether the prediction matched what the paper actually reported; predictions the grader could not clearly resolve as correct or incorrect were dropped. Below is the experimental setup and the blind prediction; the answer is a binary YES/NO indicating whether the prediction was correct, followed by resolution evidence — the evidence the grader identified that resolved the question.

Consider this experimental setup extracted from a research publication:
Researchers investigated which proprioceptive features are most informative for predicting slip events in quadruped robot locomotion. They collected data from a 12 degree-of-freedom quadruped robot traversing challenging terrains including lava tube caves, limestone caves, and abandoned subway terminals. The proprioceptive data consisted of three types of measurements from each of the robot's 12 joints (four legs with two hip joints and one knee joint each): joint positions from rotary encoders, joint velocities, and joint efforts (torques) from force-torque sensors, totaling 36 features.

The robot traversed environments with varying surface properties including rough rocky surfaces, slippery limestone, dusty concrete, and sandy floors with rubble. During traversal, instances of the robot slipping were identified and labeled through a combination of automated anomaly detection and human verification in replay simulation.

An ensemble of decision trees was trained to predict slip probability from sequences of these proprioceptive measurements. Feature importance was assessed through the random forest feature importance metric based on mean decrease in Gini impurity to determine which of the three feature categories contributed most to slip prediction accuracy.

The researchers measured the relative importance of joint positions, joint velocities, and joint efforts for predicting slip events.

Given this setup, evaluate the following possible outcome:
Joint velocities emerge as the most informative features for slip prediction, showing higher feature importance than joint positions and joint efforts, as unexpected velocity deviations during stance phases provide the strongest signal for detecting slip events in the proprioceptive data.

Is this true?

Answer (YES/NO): NO